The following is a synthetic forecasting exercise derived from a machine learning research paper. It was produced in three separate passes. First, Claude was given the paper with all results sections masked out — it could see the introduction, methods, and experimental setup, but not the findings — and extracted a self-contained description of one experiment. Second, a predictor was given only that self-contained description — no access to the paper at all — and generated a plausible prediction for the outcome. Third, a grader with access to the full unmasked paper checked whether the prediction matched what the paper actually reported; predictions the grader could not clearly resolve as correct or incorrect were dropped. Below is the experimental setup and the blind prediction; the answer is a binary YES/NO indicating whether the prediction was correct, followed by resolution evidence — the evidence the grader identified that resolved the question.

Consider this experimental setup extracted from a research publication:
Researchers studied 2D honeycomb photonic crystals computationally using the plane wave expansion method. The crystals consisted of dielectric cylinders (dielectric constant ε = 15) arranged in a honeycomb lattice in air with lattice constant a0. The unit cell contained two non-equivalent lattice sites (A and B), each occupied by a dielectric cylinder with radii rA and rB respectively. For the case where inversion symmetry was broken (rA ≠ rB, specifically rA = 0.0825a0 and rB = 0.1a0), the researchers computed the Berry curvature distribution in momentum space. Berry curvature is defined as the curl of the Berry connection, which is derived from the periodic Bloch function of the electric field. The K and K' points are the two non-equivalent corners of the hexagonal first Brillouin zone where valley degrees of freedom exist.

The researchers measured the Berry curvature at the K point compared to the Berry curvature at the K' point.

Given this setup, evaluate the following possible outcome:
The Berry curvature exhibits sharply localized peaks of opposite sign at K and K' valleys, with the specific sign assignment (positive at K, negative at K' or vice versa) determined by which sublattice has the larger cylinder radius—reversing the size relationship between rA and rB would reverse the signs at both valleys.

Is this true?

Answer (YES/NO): YES